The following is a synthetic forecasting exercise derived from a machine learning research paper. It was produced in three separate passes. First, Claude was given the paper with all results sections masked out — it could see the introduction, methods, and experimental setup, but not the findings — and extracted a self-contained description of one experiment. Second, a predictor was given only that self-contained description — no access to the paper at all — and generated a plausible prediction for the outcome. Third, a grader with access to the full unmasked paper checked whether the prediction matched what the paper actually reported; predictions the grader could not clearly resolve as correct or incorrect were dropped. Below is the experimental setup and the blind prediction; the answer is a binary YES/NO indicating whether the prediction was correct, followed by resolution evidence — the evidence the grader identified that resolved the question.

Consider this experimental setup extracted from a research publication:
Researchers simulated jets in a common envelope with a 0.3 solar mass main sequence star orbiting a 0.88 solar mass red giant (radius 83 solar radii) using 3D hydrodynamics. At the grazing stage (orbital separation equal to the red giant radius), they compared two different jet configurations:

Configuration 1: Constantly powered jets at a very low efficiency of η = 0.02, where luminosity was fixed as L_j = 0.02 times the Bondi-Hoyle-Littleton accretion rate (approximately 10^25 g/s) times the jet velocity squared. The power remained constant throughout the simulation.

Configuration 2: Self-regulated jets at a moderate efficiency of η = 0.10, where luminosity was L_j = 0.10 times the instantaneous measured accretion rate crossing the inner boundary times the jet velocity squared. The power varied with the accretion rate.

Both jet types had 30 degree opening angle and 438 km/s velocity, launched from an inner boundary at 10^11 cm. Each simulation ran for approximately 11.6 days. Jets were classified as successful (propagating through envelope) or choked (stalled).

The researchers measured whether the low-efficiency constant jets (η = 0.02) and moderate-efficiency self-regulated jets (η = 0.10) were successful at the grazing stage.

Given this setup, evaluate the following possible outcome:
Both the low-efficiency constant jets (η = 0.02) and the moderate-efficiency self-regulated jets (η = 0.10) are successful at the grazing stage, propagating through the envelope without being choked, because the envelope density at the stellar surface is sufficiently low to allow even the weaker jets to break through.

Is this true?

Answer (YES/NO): YES